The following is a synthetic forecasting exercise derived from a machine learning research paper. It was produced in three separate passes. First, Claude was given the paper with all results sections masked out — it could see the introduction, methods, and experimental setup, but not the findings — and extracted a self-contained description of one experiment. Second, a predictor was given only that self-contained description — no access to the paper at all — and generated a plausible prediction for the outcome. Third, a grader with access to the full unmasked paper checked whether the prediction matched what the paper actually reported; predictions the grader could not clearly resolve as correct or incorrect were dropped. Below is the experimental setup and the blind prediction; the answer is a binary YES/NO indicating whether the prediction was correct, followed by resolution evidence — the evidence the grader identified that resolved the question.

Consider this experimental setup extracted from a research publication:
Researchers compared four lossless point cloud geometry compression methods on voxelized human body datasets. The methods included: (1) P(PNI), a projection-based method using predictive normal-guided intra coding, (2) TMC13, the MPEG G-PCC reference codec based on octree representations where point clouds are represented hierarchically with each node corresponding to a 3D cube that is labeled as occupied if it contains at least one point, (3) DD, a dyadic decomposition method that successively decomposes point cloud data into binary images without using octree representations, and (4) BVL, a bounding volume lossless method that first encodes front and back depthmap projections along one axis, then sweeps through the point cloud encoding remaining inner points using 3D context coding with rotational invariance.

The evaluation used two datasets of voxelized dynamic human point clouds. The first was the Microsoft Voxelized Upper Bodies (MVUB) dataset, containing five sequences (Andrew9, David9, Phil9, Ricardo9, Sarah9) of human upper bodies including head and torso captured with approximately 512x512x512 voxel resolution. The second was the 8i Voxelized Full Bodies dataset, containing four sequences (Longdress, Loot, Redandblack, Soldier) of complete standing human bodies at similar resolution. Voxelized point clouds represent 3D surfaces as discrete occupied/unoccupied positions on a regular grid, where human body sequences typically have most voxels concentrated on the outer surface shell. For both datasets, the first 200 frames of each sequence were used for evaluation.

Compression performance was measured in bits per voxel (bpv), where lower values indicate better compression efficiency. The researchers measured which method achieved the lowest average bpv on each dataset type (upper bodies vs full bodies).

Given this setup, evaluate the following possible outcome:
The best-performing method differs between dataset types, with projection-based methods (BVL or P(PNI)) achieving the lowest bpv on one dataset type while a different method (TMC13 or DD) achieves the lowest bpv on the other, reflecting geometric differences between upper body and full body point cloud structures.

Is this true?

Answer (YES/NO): YES